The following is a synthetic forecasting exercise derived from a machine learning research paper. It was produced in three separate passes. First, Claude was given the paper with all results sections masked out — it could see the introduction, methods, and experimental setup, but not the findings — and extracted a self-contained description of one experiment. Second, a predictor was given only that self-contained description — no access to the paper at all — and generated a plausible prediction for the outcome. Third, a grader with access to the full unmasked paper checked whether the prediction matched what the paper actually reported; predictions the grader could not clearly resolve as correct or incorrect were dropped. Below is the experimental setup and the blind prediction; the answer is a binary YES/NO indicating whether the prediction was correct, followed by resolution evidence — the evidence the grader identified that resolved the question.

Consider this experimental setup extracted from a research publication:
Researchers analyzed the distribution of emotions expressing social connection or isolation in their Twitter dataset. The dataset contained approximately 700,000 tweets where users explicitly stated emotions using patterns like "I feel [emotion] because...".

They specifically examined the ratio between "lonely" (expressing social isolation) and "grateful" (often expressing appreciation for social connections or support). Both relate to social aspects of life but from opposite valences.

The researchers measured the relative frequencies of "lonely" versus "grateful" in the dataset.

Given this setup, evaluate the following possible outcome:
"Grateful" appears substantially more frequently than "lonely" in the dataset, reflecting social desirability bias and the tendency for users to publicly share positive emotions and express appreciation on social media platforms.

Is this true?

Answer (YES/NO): NO